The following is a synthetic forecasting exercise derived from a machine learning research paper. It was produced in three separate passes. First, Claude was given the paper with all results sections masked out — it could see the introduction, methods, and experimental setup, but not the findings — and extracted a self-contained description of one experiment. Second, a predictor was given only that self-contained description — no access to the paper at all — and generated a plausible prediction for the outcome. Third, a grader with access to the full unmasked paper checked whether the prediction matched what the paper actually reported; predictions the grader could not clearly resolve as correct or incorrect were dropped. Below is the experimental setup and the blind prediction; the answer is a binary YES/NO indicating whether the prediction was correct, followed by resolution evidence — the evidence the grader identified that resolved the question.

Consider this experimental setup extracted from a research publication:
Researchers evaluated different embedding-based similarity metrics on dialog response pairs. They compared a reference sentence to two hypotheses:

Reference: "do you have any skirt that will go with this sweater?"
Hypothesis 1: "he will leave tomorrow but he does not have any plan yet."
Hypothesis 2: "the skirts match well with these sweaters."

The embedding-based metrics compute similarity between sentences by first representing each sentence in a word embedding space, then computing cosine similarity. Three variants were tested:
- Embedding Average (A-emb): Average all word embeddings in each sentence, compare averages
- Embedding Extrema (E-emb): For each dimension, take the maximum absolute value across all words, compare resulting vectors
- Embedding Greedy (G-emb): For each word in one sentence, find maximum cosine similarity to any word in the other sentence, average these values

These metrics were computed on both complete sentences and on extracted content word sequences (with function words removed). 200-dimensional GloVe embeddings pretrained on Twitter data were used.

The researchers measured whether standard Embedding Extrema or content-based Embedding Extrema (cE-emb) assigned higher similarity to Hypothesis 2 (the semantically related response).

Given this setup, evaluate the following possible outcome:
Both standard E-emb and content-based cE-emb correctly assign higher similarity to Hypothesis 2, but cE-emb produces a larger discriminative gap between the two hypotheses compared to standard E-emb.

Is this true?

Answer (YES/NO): YES